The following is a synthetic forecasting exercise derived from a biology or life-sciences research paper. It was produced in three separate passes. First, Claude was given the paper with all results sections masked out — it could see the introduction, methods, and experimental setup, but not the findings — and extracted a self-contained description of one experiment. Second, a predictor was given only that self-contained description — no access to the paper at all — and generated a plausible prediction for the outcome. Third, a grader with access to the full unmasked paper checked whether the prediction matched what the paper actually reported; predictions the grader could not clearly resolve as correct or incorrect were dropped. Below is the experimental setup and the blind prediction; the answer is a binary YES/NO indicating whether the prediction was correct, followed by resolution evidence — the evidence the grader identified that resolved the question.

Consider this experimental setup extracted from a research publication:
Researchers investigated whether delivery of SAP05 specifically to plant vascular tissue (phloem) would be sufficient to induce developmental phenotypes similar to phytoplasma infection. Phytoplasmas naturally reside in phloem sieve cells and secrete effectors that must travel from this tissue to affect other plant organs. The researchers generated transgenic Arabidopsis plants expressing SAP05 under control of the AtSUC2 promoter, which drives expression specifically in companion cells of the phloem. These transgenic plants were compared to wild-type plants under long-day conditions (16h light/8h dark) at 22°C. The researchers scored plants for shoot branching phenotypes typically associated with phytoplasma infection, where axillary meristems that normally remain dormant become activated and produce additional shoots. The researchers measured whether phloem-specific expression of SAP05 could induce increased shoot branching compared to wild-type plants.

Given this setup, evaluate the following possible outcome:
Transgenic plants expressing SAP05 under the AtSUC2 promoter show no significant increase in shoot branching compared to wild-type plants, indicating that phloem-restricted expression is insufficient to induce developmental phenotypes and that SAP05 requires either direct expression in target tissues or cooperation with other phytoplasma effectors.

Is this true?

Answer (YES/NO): NO